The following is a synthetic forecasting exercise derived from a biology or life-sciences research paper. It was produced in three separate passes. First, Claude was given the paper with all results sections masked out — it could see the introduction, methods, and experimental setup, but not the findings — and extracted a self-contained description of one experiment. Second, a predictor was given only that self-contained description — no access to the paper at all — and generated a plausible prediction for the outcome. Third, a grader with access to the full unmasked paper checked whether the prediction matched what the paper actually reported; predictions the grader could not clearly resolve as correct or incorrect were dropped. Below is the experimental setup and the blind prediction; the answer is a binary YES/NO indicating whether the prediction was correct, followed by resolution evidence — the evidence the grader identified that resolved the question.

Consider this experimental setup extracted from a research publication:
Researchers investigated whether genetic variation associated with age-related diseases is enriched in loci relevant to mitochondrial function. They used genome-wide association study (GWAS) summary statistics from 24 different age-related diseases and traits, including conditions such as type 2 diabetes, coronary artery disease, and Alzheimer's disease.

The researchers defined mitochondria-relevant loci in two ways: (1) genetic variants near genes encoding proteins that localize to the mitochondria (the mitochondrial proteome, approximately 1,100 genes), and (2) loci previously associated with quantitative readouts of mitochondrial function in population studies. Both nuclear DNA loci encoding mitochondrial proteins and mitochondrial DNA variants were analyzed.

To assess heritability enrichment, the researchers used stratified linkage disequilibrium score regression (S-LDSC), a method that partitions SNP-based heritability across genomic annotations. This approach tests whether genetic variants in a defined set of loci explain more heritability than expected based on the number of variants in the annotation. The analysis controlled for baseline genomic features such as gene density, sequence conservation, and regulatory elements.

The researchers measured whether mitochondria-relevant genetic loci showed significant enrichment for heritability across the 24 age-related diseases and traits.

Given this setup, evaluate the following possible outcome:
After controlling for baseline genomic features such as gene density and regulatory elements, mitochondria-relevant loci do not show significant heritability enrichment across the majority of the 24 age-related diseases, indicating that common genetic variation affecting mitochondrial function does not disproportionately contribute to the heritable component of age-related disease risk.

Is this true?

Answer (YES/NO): YES